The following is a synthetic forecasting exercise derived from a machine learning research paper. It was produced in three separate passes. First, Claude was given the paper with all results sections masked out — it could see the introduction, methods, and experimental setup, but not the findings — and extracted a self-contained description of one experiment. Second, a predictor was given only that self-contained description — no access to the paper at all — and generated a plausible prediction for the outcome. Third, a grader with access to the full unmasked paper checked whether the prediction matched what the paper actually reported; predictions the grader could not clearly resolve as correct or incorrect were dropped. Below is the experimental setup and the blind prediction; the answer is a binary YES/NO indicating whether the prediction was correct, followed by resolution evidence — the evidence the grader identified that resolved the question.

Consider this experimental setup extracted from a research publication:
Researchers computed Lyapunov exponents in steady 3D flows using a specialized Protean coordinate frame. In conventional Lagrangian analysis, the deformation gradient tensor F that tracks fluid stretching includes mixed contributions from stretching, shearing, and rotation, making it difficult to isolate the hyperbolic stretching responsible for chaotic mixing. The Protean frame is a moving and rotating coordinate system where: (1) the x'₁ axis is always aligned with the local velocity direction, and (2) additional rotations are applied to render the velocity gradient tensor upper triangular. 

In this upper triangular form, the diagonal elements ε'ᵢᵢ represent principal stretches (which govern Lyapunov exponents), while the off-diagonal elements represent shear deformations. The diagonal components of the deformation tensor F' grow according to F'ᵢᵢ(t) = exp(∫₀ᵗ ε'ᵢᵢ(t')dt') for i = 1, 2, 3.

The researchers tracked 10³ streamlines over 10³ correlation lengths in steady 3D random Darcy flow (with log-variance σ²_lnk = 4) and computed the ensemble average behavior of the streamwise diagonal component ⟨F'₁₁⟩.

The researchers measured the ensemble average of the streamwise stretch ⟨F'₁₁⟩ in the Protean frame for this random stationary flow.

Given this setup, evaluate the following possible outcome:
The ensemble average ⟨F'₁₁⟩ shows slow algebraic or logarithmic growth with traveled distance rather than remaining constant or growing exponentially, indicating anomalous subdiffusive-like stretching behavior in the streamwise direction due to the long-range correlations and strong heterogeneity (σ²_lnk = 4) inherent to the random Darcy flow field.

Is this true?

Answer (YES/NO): NO